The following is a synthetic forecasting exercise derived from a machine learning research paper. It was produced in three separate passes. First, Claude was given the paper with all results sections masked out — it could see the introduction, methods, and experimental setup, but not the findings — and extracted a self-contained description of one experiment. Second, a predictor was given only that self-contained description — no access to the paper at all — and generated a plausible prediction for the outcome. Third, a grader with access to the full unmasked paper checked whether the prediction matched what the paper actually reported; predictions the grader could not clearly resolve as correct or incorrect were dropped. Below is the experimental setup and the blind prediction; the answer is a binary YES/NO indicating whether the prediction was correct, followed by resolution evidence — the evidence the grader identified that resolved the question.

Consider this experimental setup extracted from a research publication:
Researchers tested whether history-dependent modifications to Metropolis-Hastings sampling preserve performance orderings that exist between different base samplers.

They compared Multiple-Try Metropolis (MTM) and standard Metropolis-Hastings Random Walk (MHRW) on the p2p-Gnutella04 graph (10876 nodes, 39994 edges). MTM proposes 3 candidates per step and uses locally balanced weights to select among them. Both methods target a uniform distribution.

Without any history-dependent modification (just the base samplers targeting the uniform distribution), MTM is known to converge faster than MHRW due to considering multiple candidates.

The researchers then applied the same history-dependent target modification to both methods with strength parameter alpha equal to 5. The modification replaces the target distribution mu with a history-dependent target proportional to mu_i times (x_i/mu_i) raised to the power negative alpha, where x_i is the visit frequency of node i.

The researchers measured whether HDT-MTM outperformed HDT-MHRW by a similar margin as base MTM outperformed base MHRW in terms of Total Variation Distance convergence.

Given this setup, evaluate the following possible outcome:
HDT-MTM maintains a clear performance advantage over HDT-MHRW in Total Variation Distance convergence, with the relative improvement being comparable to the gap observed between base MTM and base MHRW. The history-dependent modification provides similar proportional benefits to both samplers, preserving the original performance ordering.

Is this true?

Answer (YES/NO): NO